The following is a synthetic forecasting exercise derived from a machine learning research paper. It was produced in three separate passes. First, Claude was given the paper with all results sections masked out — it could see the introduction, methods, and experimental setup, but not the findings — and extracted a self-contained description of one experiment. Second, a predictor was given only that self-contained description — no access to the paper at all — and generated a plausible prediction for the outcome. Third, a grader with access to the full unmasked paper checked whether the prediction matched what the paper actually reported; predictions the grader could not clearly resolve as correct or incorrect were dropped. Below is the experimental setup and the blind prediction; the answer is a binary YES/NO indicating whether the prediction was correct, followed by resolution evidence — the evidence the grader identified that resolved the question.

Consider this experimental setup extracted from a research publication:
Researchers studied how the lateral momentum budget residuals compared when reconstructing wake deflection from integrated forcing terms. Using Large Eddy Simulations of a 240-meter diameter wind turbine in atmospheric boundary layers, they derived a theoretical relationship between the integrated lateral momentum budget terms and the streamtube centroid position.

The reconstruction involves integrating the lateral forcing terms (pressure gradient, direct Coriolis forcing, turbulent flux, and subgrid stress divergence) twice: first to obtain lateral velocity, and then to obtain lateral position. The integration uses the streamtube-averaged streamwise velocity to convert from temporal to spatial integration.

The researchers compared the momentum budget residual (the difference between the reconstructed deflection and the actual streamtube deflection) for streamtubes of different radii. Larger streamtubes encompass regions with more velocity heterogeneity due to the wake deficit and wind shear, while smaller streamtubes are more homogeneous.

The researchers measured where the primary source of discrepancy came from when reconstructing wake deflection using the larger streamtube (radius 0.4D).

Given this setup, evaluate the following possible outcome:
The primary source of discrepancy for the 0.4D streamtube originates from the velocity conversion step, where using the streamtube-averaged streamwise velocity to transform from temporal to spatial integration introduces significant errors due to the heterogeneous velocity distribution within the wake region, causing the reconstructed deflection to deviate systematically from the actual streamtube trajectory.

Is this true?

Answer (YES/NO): YES